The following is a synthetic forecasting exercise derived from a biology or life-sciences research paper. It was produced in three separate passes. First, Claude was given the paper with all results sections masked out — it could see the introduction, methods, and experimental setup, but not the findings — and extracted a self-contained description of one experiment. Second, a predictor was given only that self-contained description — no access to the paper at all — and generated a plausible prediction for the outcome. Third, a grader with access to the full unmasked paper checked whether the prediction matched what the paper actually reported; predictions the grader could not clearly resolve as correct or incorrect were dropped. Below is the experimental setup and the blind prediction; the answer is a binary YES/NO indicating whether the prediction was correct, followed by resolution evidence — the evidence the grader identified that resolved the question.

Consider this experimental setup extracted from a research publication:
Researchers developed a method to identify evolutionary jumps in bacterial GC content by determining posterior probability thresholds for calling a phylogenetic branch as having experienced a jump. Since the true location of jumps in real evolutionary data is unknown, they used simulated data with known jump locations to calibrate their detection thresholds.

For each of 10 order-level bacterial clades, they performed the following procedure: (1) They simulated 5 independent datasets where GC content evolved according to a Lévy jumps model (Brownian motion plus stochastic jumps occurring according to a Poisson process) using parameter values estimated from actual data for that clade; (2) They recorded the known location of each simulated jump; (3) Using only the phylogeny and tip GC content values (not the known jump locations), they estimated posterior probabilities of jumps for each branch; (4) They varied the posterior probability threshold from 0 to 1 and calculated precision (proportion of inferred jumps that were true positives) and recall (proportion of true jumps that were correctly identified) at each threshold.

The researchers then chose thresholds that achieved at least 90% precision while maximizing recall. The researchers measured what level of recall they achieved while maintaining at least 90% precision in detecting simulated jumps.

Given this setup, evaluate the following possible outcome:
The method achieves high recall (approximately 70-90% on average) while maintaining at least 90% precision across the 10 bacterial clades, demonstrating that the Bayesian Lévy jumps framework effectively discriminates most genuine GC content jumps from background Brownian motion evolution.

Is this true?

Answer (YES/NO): NO